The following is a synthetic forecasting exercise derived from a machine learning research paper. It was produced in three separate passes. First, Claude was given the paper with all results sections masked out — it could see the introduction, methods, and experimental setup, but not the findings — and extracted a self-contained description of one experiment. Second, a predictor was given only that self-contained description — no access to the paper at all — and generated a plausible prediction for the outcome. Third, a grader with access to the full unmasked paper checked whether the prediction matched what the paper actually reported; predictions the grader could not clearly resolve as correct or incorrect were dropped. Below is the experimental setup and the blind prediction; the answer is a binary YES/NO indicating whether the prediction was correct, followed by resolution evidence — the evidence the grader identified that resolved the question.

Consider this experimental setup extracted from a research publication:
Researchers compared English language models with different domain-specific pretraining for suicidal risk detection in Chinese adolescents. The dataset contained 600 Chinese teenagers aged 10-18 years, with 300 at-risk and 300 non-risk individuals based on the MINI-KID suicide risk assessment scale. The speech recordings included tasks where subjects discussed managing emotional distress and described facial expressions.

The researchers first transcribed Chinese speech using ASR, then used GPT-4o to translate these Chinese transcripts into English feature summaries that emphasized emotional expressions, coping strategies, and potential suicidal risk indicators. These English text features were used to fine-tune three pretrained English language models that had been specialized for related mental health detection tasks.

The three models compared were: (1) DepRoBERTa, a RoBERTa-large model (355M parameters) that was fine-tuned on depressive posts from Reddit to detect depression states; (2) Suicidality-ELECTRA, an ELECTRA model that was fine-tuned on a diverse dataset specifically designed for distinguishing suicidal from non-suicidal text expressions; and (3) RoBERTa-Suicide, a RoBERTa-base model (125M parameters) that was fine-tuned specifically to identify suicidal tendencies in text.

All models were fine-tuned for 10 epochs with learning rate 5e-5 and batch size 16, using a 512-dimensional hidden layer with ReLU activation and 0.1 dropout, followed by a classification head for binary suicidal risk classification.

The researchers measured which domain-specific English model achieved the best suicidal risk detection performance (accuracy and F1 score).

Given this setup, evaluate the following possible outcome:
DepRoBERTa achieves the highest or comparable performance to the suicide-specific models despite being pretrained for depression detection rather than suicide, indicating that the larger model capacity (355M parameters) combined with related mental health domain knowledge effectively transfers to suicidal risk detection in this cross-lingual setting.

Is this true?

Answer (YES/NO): YES